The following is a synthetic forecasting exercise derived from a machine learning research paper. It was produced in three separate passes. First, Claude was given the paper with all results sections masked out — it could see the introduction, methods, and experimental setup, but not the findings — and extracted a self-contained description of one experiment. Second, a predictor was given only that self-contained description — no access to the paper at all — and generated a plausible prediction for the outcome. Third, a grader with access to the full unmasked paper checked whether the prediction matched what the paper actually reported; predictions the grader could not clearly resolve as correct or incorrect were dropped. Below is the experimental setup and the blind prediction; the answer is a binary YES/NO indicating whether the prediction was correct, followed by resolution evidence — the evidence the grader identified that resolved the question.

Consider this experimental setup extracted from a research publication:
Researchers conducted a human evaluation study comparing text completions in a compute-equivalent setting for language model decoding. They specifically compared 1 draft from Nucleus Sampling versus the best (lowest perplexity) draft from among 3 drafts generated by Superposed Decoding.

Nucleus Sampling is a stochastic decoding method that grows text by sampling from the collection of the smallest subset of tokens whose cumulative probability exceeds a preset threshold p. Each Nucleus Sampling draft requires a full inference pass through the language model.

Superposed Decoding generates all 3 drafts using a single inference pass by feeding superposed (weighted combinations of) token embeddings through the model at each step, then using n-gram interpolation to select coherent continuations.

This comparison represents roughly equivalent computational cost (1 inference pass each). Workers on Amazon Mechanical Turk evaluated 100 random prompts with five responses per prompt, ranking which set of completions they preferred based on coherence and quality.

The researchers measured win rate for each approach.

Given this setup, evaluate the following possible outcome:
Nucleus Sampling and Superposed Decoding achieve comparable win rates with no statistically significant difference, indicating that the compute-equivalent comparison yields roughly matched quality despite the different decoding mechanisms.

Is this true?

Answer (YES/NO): YES